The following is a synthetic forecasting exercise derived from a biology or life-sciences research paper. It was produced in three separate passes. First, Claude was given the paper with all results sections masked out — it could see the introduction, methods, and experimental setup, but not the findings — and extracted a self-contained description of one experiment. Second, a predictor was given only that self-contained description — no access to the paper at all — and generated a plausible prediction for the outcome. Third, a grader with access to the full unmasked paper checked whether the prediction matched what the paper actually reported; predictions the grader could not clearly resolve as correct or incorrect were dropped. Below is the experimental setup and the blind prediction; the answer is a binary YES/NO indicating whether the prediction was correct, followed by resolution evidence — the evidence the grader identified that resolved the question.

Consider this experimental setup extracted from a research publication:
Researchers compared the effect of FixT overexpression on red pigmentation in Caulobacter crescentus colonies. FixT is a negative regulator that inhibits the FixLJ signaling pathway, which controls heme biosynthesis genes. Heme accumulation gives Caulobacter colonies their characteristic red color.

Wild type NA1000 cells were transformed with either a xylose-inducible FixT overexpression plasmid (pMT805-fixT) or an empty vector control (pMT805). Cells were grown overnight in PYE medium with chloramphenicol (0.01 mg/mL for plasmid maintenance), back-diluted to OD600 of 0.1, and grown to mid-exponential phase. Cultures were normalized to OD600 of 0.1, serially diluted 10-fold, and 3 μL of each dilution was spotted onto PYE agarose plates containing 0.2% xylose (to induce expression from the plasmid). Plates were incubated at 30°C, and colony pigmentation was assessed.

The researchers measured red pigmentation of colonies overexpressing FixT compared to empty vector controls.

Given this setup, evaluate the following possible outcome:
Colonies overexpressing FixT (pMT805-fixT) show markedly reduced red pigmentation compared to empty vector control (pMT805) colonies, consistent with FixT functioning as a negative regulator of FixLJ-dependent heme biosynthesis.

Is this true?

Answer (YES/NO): YES